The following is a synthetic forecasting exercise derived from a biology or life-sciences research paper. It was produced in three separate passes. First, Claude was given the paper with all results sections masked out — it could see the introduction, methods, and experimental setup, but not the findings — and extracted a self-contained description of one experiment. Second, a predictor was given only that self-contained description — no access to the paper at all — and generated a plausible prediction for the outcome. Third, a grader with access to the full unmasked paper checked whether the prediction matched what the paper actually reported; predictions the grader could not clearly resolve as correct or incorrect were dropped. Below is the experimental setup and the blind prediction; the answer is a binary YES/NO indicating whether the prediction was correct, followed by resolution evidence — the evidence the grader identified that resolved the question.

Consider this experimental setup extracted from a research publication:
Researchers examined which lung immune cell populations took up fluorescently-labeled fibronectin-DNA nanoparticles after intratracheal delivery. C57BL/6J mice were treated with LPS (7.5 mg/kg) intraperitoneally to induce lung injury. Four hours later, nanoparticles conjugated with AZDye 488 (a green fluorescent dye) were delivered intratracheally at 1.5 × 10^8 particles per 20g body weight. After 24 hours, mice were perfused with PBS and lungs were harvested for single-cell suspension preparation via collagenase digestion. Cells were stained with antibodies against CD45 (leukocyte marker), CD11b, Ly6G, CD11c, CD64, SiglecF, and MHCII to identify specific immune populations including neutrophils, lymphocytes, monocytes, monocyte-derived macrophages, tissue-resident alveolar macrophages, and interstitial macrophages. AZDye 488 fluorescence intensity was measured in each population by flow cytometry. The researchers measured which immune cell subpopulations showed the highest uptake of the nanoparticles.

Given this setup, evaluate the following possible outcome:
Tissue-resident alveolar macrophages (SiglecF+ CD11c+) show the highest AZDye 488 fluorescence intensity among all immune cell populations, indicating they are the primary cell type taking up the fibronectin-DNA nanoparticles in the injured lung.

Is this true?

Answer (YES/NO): YES